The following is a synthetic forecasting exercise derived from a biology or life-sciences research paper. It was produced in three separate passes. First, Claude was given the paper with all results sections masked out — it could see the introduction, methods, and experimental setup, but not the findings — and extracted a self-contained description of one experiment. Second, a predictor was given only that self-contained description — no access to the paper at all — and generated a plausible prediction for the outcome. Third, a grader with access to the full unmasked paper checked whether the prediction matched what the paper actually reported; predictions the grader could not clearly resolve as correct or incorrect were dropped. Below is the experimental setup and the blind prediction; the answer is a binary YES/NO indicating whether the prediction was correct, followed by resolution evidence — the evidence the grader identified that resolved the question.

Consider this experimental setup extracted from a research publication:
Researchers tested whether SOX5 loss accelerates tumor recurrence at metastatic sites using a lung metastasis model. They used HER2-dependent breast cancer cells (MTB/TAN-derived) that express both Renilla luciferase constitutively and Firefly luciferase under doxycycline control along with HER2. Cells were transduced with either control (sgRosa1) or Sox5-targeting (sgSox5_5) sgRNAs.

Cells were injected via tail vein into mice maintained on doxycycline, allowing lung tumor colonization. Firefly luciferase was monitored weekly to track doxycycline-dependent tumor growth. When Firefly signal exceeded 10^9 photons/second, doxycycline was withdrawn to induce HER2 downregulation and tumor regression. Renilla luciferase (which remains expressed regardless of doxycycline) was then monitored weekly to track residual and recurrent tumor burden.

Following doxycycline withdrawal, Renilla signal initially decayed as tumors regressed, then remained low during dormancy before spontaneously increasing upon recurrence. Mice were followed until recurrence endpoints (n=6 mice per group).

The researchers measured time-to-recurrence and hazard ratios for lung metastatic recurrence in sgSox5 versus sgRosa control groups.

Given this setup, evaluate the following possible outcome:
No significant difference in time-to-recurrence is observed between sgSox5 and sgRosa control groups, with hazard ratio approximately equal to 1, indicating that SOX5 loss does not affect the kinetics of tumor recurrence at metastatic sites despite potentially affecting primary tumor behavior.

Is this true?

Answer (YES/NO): NO